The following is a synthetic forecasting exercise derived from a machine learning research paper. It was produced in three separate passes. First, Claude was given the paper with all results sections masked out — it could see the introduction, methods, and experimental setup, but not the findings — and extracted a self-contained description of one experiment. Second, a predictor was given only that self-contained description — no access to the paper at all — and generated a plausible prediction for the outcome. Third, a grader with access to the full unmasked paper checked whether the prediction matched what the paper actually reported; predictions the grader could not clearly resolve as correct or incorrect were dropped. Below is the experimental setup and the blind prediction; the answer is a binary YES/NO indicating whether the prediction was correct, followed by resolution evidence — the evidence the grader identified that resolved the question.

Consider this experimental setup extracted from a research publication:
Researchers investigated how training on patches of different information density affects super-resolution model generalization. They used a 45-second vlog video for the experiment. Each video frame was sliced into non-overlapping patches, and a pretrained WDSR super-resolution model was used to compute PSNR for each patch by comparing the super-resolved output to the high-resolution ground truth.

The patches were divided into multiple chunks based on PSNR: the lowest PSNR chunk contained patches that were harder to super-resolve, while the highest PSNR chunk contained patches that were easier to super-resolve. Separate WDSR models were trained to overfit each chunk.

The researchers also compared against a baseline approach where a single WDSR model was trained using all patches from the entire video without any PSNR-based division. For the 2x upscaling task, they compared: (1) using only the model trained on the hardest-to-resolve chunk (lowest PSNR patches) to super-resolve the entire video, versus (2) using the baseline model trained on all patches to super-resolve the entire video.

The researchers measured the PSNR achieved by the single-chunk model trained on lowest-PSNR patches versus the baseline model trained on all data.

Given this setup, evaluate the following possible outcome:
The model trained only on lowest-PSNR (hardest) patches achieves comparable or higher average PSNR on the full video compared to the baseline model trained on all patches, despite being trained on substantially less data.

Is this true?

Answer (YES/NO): YES